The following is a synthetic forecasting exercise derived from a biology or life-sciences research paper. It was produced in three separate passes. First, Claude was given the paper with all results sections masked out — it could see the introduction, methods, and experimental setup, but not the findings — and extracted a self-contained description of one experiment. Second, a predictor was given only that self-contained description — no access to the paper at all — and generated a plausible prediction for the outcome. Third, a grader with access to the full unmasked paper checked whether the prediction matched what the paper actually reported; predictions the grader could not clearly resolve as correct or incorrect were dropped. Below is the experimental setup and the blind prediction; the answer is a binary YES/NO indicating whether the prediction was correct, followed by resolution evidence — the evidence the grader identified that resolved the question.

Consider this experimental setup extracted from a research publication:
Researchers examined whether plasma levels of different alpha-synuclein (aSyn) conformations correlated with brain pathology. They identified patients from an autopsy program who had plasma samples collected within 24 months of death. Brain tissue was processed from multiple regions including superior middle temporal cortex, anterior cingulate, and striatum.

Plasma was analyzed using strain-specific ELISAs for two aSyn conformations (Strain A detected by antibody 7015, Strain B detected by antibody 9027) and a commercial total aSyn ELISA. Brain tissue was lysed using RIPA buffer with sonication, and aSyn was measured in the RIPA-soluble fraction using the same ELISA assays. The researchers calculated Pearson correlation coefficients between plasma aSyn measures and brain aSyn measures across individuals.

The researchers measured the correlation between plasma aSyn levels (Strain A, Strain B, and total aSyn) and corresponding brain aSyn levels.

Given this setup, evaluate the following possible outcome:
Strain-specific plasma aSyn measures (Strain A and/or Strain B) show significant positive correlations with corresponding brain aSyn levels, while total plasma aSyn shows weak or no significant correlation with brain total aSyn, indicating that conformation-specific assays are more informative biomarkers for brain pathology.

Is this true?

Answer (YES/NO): NO